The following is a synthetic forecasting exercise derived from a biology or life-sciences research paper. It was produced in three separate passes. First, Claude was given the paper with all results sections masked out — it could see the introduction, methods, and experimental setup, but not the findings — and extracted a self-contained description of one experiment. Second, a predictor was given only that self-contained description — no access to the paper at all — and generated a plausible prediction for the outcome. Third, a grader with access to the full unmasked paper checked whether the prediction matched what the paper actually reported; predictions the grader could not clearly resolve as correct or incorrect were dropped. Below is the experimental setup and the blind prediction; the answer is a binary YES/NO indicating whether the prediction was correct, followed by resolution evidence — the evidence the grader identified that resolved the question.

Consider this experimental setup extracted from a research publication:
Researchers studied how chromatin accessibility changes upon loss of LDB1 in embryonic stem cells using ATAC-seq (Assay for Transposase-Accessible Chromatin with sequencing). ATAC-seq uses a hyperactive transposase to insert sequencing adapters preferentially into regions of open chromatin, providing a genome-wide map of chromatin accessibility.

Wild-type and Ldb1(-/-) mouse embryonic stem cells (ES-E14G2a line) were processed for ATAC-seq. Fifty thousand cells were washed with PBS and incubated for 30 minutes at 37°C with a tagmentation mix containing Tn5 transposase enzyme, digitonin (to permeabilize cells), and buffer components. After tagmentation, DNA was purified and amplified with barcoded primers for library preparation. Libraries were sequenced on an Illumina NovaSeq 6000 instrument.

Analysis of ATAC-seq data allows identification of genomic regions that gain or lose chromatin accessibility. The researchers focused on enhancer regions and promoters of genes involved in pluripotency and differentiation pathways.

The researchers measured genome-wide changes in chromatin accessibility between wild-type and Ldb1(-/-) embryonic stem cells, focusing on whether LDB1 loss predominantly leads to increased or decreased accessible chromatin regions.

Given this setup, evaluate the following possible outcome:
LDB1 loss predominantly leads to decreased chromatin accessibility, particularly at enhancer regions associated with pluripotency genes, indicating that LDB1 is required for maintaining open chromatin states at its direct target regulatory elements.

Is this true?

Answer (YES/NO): YES